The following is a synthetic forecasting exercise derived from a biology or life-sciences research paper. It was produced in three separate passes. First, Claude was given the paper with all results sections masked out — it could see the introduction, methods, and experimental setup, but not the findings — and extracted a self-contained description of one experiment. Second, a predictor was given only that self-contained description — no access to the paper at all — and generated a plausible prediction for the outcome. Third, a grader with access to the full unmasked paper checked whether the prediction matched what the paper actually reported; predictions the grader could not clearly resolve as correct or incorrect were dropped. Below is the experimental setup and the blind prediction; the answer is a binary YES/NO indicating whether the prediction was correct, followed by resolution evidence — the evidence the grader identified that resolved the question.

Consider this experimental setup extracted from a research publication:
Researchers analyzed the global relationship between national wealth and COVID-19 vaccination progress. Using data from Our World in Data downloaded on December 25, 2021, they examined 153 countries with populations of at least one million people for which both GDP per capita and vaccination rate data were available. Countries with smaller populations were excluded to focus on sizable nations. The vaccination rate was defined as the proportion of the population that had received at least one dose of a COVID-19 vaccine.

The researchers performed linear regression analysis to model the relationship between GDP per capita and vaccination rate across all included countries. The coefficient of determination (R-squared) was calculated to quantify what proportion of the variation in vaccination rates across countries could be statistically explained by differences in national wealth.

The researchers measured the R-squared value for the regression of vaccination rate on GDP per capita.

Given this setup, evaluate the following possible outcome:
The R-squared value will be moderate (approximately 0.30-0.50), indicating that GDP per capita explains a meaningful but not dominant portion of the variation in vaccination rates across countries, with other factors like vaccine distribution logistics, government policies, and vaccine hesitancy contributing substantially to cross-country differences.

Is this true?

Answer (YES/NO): NO